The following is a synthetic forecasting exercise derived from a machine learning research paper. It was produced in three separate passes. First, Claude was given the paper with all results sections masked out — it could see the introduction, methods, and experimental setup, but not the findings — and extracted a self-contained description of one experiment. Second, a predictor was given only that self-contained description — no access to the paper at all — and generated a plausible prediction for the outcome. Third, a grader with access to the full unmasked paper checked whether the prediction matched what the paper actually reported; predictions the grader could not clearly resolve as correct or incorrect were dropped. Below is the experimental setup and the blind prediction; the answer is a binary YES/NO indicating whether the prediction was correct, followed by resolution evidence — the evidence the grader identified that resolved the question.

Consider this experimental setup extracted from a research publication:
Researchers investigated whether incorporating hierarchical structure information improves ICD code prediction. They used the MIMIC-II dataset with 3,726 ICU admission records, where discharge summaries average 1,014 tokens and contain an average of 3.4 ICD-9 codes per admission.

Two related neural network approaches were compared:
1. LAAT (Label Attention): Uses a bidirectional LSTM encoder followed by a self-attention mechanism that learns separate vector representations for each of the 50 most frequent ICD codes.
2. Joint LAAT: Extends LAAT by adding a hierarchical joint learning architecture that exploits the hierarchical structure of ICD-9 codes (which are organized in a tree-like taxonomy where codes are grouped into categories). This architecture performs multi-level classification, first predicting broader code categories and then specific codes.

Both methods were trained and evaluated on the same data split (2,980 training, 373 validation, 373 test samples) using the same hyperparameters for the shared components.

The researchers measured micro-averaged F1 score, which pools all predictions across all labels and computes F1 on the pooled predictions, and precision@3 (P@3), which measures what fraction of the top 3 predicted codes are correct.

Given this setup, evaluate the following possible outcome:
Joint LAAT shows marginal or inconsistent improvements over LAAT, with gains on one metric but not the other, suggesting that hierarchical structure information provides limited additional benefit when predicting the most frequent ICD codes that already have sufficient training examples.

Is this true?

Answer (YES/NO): YES